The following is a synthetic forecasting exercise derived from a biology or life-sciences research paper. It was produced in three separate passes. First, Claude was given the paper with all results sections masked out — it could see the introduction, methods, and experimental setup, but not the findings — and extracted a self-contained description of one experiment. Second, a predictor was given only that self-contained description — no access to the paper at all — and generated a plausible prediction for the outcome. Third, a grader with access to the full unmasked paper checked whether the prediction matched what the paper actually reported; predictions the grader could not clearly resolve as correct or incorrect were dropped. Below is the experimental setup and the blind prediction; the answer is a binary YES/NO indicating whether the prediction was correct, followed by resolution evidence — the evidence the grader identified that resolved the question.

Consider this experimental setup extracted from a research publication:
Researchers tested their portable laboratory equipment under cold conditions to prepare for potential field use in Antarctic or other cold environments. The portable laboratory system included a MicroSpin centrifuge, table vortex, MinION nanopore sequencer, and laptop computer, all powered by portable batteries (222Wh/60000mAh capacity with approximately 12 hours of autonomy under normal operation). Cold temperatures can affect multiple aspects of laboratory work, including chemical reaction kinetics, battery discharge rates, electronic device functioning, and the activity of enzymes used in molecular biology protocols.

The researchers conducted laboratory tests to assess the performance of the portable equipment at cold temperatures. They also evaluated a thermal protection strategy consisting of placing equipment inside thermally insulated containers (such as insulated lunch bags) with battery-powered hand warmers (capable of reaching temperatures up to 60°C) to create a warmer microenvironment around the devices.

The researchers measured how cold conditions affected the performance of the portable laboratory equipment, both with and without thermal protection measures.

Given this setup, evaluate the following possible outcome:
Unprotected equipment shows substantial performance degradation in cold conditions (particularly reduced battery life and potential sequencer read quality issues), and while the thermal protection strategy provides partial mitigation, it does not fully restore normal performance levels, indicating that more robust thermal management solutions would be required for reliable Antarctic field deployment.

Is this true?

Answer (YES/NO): NO